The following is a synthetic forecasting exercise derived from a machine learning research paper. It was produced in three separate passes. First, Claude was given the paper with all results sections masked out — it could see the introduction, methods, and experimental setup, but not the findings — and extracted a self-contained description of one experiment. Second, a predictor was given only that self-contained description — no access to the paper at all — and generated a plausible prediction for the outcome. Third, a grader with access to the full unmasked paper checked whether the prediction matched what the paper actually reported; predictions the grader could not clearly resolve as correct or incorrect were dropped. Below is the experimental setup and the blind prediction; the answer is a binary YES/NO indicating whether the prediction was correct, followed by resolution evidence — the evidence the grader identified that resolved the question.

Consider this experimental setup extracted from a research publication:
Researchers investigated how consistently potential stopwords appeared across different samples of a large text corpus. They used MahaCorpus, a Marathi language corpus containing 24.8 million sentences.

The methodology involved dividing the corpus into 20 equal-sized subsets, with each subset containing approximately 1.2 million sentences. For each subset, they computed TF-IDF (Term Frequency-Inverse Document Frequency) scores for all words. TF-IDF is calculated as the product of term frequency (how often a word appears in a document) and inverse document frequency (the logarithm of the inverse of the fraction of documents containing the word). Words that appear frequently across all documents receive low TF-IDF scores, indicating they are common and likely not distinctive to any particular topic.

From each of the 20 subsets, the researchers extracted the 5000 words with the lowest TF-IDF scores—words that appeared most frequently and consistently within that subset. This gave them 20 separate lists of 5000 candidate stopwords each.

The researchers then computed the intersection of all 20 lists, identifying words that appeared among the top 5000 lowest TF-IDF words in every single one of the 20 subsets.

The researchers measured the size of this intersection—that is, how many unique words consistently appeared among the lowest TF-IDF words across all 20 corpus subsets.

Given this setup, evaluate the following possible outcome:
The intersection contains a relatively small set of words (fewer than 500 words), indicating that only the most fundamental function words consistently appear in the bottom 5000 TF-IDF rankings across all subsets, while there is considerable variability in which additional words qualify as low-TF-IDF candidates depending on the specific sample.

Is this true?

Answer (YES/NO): NO